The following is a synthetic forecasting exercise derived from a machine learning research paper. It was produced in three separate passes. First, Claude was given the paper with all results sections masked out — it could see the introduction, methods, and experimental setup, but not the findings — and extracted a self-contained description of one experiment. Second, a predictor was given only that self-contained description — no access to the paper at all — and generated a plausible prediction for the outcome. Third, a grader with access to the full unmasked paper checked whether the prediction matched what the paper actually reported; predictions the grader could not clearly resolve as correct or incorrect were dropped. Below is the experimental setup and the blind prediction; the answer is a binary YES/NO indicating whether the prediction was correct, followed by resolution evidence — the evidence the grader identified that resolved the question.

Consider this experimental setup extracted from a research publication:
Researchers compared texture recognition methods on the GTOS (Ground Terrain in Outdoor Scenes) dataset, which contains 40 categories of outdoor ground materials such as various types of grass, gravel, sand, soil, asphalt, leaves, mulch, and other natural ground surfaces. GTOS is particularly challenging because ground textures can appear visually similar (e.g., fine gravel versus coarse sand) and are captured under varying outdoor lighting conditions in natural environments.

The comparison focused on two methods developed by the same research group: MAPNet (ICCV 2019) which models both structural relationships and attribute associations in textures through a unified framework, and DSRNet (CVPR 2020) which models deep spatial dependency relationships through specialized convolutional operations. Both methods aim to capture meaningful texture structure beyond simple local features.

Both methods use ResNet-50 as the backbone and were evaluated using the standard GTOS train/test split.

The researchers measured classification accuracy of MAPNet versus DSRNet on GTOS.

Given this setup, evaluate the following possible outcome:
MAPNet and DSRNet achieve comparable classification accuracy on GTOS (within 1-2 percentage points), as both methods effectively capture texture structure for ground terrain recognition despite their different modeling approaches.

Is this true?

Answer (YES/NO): YES